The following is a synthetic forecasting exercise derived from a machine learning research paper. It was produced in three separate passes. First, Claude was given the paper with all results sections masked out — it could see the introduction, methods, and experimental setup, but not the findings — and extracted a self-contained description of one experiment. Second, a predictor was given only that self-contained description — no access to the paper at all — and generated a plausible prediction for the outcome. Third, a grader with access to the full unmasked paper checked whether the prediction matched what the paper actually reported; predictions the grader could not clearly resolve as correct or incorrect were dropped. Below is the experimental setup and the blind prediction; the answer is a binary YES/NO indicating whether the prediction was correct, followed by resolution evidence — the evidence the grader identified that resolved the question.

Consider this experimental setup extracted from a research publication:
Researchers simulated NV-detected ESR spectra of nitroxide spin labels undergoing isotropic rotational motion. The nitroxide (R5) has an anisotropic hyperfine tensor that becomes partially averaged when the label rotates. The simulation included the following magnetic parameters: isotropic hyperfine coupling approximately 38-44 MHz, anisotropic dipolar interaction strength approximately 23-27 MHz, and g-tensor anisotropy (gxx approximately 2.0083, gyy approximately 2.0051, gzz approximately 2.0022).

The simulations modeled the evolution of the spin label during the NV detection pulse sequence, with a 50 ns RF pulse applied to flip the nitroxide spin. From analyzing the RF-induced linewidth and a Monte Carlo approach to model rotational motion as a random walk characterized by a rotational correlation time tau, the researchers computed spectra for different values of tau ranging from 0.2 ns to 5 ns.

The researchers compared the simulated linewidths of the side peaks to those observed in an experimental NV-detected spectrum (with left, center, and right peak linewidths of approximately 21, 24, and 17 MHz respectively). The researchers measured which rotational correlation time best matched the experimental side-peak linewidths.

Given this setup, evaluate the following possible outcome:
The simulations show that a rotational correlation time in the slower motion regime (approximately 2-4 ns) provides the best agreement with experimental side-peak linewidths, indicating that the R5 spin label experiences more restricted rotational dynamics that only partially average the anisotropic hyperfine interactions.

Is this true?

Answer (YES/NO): NO